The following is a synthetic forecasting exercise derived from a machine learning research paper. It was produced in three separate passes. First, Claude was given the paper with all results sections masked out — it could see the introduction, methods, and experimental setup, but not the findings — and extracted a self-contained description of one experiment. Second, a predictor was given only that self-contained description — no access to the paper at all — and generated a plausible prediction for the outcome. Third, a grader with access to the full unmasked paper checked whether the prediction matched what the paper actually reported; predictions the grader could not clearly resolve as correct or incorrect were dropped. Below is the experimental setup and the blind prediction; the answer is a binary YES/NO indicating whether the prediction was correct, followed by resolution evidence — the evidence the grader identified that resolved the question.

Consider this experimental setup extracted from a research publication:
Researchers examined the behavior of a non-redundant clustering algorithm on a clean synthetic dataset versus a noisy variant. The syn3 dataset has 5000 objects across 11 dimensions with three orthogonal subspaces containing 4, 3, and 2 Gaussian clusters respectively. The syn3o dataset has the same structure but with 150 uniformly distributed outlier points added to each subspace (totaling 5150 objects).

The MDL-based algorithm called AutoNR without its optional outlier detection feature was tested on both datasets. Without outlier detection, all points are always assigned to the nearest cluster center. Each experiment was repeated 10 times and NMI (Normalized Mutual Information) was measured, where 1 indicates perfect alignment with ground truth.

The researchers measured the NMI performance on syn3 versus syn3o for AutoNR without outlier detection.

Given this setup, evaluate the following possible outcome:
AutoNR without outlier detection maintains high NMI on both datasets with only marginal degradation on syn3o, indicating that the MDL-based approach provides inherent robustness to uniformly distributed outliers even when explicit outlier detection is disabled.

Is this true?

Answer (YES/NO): NO